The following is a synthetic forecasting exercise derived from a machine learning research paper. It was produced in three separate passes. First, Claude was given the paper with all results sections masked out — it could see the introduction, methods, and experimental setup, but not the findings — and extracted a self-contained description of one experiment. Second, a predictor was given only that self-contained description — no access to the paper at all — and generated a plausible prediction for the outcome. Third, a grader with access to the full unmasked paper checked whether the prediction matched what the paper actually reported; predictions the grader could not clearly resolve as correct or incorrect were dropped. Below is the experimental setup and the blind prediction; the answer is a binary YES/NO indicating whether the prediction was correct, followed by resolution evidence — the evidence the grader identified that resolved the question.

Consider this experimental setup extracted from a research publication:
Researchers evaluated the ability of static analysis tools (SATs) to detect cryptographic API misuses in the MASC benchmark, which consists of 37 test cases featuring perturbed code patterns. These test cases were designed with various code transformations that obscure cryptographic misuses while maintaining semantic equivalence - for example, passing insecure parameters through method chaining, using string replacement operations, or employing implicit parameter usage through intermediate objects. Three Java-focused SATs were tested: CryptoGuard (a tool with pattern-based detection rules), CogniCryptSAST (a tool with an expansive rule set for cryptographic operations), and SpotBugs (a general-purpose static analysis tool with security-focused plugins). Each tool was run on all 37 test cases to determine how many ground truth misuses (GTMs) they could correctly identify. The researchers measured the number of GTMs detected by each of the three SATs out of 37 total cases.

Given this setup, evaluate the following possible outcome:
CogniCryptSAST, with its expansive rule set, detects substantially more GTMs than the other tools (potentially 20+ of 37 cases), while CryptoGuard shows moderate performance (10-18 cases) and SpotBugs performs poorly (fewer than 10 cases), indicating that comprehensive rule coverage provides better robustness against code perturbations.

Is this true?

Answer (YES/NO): NO